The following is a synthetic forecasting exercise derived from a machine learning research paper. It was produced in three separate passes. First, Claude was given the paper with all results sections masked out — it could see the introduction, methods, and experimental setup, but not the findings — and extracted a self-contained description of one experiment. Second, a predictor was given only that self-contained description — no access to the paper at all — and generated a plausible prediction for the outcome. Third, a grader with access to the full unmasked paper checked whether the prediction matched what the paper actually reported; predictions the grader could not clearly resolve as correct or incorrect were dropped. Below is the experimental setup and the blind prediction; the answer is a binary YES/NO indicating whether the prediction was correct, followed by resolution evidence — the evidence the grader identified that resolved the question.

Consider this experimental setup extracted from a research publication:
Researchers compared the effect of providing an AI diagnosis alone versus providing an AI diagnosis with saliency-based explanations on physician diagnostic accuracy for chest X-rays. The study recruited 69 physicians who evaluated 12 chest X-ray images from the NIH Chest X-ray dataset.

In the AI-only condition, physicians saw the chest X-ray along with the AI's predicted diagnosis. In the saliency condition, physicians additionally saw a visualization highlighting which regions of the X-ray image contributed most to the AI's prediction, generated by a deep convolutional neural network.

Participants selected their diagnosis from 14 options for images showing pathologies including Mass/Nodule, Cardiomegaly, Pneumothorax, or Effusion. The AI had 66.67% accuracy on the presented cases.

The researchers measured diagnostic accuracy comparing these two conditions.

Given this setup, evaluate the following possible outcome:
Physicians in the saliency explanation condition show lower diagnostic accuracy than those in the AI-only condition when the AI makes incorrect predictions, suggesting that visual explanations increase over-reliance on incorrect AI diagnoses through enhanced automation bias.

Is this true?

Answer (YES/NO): NO